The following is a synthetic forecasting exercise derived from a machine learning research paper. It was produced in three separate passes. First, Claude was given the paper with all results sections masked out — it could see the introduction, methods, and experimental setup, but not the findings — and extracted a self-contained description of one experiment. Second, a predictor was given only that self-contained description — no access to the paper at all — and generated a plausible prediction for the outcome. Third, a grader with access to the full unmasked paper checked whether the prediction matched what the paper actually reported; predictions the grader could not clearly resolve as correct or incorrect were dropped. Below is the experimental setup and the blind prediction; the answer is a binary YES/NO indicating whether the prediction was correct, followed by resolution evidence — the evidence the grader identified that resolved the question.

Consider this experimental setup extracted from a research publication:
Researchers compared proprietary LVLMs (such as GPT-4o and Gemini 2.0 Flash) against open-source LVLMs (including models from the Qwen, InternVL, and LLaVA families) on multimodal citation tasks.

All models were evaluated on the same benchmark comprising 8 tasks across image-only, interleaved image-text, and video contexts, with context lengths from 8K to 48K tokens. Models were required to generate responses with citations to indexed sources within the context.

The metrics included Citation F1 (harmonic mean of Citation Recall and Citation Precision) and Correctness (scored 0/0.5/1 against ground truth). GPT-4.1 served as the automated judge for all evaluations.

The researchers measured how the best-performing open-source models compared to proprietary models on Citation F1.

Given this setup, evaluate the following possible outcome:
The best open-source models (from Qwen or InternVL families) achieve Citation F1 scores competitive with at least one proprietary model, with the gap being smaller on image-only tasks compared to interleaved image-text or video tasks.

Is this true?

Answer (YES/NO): NO